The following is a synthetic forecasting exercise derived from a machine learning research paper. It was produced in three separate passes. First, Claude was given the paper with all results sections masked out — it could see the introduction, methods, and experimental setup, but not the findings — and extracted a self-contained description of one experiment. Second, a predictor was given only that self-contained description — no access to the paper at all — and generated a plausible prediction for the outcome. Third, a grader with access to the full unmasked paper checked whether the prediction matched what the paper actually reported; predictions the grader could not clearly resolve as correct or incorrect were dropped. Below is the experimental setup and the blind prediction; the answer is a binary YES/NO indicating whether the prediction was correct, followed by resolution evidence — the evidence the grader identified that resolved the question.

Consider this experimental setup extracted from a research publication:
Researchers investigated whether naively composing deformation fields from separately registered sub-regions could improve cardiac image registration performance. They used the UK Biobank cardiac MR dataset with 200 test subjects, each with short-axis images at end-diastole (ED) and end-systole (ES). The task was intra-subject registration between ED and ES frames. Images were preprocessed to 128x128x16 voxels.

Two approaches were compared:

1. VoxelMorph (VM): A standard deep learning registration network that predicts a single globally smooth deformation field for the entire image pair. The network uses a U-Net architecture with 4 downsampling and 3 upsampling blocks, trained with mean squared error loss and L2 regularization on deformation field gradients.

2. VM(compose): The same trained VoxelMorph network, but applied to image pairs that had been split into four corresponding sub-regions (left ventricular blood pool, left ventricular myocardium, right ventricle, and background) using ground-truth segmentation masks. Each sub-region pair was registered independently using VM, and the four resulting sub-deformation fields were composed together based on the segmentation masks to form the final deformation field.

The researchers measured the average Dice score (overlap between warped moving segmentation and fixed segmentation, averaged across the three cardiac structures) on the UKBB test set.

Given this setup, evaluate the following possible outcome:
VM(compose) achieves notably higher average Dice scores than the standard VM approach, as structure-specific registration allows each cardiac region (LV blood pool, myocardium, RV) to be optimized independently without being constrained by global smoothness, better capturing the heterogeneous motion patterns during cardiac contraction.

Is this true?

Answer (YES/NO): NO